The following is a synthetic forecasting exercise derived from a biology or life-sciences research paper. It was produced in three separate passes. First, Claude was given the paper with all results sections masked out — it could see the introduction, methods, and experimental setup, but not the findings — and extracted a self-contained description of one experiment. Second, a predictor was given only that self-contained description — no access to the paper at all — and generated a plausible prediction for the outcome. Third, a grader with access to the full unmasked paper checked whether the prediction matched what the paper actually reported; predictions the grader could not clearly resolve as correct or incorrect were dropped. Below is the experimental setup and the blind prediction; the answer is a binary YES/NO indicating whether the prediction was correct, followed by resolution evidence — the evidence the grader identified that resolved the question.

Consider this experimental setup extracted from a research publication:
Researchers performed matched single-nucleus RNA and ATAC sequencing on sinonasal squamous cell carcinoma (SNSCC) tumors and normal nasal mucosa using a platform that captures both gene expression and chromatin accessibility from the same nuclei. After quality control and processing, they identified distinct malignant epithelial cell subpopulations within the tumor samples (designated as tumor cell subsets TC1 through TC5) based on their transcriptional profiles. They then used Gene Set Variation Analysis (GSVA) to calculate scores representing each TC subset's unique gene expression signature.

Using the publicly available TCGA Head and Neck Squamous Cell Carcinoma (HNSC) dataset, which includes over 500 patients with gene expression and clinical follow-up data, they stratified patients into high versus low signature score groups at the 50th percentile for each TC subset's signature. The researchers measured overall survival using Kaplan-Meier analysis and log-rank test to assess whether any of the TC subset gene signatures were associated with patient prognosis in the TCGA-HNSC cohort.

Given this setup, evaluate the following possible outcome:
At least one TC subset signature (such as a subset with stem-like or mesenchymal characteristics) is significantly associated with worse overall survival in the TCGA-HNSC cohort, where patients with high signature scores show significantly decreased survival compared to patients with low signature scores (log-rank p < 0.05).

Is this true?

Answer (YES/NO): YES